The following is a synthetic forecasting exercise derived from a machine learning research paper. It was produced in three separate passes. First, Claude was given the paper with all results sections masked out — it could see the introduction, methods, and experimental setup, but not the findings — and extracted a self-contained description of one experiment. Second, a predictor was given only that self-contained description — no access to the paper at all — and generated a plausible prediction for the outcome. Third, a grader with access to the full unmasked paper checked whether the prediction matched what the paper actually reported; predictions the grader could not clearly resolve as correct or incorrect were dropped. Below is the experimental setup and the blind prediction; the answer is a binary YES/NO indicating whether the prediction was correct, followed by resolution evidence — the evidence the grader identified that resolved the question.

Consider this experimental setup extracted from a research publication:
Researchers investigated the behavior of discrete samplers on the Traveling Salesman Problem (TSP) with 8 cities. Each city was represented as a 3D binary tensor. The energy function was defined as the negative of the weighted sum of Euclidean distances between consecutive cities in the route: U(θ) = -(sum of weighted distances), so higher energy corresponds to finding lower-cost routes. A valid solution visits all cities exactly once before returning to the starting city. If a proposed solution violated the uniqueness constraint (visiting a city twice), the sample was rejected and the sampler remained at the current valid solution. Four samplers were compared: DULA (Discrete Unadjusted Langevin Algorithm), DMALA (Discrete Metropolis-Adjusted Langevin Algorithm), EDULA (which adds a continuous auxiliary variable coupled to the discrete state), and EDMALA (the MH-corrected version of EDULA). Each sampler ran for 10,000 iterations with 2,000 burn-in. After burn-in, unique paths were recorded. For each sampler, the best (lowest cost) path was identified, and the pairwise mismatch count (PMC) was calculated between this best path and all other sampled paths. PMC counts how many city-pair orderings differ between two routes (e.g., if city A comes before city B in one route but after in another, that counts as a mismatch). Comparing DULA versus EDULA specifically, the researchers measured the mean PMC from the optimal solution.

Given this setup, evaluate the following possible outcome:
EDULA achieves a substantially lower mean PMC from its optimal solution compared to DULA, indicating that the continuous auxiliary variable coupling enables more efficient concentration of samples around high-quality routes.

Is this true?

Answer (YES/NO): NO